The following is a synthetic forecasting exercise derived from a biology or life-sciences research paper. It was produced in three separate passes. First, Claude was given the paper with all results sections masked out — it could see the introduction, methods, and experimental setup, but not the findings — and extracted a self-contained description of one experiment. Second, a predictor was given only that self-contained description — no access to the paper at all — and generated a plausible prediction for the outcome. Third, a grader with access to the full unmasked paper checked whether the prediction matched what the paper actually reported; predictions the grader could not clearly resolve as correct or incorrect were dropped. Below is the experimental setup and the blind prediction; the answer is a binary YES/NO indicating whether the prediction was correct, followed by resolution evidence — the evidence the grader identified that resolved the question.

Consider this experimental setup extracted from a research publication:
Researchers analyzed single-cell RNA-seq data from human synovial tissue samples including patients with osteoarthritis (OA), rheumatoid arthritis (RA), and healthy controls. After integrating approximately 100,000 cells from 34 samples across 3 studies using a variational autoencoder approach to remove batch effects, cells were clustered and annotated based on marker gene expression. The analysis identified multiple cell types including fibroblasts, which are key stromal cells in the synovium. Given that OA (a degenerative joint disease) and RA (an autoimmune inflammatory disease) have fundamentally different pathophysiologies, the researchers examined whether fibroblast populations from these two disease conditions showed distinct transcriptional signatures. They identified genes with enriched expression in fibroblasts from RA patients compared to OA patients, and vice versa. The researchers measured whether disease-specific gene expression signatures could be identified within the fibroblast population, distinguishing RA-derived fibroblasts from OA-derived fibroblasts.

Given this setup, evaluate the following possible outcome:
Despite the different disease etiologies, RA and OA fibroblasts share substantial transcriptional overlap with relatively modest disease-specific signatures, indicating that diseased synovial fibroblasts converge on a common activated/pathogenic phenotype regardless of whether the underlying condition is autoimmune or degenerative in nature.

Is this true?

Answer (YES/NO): NO